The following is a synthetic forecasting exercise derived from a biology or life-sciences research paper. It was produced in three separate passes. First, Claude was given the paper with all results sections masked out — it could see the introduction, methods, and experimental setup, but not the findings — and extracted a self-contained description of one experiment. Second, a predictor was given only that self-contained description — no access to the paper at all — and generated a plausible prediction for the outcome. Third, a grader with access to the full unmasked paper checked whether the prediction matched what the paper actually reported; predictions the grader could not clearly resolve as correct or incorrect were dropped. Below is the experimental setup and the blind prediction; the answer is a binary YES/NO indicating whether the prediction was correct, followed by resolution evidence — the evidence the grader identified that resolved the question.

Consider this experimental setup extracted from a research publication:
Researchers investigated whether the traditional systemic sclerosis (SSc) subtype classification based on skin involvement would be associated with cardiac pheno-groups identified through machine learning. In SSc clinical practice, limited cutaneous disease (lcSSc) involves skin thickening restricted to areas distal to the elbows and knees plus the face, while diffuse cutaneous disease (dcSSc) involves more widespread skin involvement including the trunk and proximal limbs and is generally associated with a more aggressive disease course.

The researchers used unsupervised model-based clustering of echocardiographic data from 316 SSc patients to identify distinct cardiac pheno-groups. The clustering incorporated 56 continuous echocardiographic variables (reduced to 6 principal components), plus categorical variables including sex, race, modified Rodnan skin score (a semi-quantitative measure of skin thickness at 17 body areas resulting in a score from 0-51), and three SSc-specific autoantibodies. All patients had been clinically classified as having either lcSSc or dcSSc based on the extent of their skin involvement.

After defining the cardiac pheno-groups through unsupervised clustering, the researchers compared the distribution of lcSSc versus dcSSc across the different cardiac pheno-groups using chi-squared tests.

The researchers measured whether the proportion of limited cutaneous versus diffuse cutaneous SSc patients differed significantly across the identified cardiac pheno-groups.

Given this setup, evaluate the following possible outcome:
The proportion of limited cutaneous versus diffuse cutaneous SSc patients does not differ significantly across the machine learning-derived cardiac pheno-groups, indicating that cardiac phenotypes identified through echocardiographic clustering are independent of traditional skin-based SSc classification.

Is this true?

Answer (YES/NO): NO